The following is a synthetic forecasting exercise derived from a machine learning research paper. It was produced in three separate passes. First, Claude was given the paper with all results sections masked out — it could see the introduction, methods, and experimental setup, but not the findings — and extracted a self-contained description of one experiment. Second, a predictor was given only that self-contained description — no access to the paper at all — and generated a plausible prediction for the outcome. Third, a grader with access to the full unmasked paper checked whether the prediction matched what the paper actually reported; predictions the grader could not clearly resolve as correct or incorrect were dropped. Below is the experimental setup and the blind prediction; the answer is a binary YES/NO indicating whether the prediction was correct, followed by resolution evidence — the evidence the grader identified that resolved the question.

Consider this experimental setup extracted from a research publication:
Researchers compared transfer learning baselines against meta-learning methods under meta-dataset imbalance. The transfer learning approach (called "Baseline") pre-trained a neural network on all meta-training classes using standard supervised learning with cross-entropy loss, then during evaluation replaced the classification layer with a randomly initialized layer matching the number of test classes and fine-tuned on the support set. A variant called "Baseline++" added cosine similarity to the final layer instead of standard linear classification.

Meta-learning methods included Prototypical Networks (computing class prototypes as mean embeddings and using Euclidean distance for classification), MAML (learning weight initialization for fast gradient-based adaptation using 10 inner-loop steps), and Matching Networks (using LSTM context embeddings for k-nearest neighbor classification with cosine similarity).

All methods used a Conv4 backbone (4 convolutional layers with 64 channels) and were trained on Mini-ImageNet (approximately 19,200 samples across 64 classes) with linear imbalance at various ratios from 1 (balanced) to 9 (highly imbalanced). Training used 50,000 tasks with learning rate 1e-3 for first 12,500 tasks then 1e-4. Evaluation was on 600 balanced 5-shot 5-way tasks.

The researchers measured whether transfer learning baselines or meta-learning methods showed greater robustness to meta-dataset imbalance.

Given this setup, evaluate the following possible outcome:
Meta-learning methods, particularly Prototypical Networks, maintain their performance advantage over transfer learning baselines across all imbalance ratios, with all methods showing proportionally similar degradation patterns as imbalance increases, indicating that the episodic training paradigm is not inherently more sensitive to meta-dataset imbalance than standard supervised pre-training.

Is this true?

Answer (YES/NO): NO